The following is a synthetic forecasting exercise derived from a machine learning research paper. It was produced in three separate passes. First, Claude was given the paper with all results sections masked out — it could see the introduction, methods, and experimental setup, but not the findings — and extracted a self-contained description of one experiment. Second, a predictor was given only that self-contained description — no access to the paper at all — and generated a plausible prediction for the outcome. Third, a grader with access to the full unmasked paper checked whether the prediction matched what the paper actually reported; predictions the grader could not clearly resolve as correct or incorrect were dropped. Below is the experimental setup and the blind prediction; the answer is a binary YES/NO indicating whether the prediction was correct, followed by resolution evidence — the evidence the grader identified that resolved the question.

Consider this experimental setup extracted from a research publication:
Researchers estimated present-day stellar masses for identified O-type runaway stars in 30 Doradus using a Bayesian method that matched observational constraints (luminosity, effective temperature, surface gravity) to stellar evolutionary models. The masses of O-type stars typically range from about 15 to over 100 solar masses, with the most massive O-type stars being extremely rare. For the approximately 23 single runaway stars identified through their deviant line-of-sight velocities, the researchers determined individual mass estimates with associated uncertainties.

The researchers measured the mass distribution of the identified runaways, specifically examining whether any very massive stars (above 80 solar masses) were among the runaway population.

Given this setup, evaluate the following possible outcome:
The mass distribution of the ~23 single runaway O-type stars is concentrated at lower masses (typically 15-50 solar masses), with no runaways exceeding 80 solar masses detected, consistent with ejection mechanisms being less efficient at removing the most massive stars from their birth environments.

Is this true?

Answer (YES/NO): NO